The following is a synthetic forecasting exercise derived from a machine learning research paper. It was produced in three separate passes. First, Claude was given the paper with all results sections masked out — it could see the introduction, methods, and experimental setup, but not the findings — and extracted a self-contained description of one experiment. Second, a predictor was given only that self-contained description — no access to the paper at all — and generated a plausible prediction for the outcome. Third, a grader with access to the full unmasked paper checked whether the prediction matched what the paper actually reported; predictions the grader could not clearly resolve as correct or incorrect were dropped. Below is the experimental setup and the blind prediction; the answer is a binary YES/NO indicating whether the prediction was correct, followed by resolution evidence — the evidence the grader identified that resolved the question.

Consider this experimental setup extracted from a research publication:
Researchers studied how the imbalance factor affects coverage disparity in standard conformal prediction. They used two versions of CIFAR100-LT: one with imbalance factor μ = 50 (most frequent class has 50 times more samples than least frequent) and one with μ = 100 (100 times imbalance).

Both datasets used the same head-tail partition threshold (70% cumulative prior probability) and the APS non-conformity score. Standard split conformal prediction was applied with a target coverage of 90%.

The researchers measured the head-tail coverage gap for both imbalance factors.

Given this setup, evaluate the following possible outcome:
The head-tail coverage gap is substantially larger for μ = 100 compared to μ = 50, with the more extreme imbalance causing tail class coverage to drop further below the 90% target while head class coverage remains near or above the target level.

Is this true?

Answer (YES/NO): NO